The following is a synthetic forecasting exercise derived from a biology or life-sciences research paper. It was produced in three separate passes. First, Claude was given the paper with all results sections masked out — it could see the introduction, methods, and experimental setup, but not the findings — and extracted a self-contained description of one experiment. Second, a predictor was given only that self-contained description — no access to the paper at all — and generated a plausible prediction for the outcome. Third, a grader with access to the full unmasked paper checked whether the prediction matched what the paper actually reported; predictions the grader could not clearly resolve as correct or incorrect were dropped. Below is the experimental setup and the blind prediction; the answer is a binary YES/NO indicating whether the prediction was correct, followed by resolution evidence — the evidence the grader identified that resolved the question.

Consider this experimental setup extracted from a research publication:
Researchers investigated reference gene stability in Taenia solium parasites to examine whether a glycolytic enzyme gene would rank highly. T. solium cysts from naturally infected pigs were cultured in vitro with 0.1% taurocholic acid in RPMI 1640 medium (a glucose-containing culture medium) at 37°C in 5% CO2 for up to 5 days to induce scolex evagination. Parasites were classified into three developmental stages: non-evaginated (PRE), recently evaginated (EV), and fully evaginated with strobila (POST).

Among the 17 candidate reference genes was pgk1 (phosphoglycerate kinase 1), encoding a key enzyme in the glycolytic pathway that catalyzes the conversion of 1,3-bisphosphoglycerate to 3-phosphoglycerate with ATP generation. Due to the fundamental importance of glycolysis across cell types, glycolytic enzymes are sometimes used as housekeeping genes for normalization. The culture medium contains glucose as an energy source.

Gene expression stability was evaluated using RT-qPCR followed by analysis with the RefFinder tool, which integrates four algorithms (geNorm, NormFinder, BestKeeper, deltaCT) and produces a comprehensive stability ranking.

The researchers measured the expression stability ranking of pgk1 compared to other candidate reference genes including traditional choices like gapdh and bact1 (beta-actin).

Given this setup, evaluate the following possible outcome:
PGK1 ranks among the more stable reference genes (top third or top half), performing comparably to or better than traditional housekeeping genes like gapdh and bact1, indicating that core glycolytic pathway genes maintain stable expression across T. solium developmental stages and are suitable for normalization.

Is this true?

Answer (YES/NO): YES